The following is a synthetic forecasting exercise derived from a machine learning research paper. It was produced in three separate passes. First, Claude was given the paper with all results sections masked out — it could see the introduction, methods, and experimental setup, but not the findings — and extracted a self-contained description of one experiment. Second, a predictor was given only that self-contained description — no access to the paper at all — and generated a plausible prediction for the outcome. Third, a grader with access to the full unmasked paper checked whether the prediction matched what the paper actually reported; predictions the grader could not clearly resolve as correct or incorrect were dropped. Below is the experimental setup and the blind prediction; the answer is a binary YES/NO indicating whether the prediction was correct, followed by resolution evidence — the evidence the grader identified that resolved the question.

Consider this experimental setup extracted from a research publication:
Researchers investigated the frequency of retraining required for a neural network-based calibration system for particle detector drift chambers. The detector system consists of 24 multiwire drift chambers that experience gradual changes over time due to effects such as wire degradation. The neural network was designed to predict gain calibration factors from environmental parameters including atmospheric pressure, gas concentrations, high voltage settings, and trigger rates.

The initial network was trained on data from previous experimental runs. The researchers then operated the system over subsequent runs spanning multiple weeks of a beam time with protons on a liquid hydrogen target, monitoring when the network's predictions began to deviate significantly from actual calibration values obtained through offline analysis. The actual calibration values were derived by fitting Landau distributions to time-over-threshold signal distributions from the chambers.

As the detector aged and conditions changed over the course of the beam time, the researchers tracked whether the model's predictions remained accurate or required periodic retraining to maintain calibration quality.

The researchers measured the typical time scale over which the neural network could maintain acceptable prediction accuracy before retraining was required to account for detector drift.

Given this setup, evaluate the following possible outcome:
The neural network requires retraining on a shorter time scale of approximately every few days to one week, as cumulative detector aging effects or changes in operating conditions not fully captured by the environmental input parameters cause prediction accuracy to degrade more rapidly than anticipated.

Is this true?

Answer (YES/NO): YES